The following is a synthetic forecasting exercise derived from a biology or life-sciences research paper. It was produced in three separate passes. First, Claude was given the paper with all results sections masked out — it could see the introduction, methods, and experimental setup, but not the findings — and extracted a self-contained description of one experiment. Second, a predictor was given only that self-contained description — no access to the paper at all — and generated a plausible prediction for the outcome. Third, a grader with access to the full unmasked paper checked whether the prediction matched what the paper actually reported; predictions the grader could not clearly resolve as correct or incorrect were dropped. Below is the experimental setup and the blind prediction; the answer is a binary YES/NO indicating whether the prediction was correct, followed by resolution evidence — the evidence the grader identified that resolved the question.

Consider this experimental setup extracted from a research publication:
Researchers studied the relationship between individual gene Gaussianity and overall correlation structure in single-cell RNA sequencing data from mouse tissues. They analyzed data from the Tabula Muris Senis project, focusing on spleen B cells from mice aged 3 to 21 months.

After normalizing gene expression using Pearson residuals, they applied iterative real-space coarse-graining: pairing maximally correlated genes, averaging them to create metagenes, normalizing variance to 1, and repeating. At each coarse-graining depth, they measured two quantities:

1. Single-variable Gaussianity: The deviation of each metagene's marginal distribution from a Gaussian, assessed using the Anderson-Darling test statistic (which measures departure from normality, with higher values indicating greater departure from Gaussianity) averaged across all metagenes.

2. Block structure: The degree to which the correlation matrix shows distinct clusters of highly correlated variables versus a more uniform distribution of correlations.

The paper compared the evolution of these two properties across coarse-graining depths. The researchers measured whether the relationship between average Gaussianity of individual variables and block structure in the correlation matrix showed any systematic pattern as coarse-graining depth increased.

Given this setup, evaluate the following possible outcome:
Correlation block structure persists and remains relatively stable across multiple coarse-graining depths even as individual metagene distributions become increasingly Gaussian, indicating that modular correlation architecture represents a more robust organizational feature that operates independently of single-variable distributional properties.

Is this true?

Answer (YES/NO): NO